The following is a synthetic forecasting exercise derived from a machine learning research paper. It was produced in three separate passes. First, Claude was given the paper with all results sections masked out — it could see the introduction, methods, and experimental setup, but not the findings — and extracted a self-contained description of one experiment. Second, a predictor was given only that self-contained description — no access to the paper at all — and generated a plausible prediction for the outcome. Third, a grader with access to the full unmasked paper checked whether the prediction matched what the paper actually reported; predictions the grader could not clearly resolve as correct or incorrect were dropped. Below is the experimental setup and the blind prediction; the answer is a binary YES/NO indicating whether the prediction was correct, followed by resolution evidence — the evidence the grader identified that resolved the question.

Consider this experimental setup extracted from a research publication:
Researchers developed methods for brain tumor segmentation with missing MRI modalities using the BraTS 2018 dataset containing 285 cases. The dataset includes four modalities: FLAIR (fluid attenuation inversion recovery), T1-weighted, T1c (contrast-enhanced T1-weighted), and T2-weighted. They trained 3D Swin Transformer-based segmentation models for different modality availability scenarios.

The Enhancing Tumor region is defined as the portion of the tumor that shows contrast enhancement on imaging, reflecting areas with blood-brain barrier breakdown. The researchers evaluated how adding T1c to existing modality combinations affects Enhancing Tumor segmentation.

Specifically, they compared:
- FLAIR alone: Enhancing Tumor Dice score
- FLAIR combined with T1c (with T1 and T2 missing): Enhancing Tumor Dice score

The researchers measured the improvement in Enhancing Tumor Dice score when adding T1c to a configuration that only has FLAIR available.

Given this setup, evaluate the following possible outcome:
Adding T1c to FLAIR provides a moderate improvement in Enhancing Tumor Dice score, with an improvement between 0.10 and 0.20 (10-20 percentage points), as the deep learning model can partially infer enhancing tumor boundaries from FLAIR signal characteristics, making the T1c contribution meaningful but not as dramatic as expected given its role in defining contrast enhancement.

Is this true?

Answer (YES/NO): NO